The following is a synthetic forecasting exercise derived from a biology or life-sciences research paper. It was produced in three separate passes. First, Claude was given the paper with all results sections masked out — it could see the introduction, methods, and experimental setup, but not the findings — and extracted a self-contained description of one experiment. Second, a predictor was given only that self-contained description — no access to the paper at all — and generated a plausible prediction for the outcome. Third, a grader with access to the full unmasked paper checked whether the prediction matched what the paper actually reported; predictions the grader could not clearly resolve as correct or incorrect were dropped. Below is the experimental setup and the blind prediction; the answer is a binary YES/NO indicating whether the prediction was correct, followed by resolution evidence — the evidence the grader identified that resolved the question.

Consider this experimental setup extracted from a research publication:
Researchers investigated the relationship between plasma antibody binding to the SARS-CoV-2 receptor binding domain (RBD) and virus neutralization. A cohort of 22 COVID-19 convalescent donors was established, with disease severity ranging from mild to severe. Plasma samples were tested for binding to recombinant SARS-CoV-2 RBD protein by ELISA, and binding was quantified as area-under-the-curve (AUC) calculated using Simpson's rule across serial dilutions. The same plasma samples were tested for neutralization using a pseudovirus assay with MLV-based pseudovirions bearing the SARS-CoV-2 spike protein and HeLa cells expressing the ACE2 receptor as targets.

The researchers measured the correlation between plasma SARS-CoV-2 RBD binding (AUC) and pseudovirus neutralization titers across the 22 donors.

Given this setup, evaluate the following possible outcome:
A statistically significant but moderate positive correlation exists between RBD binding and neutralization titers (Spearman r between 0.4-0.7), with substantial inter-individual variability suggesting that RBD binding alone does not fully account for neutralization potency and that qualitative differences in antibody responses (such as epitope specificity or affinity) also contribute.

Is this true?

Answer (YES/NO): NO